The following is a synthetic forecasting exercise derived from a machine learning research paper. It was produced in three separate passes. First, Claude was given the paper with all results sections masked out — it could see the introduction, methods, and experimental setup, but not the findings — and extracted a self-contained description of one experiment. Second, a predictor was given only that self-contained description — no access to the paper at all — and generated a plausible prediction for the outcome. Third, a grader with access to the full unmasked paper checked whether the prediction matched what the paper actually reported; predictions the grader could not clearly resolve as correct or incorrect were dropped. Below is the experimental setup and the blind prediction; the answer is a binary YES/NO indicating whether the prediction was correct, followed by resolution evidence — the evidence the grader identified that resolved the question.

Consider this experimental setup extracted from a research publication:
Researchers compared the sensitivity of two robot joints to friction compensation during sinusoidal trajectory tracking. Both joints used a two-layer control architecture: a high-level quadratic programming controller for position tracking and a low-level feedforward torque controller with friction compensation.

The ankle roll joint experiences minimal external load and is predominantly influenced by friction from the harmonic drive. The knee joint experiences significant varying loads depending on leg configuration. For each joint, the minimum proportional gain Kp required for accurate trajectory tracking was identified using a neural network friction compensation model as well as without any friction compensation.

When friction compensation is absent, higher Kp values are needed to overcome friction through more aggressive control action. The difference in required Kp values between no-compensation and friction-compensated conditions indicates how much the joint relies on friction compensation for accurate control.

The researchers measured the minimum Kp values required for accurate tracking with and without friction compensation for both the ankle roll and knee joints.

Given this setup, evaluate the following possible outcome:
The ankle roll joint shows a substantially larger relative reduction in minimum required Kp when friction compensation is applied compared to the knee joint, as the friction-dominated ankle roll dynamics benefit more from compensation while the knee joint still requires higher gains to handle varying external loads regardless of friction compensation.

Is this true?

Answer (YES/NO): NO